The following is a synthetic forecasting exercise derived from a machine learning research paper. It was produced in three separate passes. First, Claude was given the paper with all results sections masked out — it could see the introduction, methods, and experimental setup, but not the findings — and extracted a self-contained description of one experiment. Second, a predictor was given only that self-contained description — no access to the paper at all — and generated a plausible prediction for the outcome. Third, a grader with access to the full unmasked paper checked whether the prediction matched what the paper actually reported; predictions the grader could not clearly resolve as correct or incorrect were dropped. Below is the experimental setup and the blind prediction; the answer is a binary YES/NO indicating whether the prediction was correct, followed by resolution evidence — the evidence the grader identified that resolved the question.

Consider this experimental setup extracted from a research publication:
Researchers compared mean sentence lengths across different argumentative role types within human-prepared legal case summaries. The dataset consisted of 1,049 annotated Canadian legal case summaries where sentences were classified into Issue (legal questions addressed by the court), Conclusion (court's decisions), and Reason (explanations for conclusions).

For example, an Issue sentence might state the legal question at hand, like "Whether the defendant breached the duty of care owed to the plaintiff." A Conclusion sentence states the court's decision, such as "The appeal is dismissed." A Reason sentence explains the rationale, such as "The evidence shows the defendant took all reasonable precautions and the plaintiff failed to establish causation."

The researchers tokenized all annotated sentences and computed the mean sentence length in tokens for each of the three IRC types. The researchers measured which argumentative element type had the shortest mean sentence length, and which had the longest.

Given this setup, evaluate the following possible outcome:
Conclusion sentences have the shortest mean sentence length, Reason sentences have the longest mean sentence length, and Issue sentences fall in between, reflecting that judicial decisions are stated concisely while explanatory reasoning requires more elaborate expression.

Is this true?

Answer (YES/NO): NO